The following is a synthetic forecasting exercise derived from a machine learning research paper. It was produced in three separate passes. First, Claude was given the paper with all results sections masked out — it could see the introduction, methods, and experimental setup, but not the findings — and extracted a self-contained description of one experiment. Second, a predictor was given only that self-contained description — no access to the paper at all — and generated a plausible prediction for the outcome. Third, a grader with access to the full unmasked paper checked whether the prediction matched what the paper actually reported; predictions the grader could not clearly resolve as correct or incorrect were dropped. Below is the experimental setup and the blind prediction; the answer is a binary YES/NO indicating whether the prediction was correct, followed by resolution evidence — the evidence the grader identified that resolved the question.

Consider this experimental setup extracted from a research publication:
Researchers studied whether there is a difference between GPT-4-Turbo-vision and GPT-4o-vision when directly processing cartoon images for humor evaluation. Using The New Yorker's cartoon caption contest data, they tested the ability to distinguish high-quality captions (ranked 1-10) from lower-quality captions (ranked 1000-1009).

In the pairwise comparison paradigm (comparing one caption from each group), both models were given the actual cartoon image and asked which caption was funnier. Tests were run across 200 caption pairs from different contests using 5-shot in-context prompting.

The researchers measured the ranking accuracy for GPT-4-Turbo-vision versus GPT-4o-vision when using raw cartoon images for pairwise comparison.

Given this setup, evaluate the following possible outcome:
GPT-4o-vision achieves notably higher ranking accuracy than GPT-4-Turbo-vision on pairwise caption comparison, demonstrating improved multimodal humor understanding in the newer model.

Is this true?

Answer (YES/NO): NO